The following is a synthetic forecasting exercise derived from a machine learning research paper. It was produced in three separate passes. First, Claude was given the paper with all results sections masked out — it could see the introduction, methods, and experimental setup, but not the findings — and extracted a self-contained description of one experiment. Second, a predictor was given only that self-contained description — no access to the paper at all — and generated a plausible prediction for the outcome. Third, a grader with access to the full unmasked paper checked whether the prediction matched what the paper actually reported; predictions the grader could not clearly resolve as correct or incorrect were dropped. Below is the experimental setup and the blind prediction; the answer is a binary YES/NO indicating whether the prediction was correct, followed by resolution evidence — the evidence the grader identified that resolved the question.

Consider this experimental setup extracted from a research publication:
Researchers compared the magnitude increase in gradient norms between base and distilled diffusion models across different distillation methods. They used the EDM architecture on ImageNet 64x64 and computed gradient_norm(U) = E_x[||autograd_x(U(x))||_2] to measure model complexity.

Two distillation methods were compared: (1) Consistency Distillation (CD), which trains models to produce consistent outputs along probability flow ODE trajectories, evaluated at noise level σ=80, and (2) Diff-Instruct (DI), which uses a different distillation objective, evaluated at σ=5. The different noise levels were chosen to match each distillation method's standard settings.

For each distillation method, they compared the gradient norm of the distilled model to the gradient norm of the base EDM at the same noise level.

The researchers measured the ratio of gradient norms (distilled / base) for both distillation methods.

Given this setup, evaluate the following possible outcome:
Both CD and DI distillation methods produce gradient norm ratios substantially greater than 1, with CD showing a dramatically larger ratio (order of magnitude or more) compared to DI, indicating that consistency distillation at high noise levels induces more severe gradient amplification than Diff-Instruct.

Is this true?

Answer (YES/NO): NO